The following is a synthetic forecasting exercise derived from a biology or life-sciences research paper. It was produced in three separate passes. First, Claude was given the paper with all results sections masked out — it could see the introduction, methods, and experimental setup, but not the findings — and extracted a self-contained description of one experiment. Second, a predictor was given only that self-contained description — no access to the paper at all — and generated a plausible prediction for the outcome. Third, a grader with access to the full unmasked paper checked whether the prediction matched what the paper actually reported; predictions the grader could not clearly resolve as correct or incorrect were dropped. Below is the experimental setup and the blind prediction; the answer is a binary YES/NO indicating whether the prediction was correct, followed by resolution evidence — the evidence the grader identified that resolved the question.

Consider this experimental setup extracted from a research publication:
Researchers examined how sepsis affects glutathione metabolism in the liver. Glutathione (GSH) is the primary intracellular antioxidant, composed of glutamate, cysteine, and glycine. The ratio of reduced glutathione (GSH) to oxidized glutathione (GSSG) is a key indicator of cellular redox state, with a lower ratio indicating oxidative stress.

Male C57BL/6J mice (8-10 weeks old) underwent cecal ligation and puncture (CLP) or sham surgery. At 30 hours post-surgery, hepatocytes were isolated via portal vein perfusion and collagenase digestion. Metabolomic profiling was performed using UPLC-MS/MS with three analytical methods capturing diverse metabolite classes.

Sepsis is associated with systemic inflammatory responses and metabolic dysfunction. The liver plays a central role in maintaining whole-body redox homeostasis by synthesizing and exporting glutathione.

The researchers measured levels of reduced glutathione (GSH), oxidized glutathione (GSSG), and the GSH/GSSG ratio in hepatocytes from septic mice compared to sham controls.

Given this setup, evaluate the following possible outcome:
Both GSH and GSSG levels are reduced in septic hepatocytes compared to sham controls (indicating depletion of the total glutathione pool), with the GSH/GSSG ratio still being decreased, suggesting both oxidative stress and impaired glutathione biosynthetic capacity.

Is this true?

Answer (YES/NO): YES